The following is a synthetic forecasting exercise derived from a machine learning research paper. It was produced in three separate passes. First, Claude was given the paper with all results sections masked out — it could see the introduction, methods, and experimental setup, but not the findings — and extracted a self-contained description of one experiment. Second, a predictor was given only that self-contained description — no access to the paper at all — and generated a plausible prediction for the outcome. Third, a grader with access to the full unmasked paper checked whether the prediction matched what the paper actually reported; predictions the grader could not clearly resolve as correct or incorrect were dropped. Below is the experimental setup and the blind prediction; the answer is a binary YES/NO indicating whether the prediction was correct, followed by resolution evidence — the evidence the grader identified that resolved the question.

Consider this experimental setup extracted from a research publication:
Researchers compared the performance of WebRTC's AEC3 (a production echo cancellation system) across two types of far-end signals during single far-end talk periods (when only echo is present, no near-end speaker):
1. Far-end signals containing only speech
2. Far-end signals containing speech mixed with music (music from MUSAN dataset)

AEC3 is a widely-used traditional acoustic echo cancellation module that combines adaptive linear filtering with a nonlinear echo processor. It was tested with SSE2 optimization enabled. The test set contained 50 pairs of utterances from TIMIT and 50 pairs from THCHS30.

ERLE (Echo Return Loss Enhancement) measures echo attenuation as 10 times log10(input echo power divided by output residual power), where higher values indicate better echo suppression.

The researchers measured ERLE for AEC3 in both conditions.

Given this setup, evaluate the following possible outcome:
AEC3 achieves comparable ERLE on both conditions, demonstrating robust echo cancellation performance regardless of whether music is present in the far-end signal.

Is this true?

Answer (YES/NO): NO